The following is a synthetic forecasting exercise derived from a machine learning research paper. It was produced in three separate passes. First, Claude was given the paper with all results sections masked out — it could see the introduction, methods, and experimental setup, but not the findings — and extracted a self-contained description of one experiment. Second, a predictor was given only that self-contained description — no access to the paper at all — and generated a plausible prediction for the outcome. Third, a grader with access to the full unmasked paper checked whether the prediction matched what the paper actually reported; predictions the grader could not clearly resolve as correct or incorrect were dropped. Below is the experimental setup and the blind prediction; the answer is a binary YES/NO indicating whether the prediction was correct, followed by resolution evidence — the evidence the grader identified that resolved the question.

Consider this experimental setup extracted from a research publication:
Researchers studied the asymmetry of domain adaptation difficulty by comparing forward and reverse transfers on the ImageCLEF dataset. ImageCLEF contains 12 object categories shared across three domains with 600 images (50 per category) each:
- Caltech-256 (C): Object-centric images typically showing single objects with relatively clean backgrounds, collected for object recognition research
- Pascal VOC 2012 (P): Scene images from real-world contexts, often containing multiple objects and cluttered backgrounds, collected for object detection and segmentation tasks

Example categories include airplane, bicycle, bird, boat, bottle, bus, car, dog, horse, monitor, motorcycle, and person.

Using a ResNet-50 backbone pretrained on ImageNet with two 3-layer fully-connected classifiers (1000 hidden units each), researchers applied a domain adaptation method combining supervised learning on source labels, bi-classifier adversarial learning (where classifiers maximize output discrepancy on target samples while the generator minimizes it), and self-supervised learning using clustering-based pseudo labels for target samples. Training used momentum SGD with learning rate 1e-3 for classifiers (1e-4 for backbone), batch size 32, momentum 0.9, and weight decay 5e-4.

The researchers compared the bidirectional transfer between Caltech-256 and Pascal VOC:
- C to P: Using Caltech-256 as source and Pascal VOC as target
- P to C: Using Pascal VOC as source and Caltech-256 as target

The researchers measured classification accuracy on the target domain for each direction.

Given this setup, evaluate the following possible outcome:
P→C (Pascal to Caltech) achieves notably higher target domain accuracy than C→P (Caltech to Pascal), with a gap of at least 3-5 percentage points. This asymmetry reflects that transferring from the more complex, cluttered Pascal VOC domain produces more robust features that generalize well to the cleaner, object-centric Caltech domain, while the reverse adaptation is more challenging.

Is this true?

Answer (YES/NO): YES